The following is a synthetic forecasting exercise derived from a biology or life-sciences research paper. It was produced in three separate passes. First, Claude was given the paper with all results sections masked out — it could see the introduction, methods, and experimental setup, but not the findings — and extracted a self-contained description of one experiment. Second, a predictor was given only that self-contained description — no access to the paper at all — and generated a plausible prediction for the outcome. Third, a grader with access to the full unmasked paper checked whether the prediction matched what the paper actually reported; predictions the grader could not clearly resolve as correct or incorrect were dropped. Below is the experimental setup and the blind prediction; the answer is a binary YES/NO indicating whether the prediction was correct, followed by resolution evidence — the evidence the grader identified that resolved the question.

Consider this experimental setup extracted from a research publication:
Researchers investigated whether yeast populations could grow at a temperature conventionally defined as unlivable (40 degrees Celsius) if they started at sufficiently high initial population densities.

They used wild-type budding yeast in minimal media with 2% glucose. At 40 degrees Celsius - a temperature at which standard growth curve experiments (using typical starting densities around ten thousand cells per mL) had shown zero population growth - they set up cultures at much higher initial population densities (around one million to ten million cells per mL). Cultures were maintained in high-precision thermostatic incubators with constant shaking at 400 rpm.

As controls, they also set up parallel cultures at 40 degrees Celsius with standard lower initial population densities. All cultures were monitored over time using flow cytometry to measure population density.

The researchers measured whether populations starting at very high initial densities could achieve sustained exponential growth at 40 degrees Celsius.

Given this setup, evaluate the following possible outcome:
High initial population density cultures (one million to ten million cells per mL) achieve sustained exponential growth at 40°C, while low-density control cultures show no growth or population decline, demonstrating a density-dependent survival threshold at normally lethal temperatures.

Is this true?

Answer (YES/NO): NO